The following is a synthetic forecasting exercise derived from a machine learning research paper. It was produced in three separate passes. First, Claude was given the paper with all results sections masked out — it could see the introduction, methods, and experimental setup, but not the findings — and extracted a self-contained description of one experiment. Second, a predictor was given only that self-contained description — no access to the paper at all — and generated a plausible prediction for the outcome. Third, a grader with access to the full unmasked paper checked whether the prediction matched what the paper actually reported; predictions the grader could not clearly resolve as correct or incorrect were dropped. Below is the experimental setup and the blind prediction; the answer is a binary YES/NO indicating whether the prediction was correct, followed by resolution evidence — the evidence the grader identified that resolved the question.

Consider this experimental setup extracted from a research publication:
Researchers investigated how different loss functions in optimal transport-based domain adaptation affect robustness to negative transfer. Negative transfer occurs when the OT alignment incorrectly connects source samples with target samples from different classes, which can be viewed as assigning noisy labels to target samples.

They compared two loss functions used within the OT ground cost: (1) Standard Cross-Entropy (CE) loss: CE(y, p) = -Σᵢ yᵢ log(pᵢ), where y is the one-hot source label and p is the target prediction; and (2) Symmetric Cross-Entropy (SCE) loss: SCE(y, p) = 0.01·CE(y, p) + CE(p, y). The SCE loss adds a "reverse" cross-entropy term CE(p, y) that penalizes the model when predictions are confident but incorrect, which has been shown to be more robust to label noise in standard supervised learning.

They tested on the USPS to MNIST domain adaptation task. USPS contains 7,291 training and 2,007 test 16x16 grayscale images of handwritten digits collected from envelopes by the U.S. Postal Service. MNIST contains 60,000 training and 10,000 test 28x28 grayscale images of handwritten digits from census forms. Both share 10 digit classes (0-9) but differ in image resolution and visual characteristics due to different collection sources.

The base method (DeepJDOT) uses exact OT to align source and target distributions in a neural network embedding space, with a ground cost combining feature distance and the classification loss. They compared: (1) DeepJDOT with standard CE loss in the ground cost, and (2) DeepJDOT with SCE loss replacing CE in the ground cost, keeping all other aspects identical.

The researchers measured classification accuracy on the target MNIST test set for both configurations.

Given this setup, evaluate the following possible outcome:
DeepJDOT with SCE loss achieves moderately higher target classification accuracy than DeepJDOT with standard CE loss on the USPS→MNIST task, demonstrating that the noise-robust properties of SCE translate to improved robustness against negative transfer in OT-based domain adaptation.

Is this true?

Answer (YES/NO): NO